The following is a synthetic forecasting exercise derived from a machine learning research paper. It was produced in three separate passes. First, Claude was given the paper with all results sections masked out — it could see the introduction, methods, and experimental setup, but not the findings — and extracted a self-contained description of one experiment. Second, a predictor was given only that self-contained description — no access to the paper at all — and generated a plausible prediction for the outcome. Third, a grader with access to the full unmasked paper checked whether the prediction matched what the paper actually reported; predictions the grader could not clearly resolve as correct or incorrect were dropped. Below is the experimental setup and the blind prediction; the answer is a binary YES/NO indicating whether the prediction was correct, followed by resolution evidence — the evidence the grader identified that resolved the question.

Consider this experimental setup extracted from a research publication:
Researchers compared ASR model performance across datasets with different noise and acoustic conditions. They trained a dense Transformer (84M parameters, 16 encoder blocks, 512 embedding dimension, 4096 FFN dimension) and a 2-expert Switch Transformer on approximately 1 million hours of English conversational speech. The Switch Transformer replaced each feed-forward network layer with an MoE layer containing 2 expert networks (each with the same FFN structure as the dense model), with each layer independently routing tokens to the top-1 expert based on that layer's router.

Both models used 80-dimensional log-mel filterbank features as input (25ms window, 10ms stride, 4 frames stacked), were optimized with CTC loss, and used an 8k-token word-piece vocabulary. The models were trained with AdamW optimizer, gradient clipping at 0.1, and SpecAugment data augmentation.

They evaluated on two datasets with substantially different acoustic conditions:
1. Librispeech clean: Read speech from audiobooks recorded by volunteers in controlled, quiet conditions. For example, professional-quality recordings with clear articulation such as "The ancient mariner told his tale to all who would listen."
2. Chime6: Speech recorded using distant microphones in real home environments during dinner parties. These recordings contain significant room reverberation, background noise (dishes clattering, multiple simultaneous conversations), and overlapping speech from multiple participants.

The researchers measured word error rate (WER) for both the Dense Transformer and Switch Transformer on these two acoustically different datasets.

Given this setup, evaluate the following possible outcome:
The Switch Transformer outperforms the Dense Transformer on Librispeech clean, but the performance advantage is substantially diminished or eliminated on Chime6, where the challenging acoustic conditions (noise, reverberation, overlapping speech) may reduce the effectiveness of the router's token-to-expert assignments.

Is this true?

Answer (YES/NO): YES